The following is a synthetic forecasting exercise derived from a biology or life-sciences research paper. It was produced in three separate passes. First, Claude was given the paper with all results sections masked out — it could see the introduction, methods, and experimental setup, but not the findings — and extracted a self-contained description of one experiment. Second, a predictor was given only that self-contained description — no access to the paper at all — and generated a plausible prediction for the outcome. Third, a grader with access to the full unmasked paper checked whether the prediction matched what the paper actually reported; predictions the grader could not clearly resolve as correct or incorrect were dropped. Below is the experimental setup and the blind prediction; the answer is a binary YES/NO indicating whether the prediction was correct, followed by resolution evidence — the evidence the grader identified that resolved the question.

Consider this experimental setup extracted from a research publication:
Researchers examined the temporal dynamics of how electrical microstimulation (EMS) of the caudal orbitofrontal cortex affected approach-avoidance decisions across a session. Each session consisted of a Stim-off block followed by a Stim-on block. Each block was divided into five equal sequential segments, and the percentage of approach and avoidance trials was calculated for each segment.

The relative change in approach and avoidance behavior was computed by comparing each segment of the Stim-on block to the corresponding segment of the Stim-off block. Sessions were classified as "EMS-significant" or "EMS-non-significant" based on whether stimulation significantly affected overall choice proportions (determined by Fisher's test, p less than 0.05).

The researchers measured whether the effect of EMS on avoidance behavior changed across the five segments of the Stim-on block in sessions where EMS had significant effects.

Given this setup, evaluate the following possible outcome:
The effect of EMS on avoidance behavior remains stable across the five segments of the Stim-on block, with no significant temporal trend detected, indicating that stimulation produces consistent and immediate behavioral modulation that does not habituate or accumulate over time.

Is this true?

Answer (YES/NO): NO